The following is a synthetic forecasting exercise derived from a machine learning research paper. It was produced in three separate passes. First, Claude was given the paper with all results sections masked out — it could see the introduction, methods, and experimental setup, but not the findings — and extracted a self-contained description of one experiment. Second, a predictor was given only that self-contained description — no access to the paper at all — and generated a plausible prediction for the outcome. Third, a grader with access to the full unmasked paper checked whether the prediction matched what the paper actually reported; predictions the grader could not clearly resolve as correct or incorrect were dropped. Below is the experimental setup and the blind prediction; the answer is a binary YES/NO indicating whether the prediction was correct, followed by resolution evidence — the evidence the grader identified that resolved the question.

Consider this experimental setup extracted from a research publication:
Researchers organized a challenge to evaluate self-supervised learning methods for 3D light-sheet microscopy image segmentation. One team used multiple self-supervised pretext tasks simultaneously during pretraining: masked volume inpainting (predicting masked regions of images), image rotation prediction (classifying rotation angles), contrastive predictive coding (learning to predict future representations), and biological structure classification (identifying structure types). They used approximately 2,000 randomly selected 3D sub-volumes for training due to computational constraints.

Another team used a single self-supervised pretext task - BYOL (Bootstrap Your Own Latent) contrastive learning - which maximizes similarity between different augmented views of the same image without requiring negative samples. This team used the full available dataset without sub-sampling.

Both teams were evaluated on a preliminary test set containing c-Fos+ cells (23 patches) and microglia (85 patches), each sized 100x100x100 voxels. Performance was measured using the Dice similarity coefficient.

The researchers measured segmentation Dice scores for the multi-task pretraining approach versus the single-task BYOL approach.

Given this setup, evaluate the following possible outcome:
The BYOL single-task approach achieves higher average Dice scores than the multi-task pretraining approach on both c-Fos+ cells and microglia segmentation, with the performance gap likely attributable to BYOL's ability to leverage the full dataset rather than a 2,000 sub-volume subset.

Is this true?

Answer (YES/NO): YES